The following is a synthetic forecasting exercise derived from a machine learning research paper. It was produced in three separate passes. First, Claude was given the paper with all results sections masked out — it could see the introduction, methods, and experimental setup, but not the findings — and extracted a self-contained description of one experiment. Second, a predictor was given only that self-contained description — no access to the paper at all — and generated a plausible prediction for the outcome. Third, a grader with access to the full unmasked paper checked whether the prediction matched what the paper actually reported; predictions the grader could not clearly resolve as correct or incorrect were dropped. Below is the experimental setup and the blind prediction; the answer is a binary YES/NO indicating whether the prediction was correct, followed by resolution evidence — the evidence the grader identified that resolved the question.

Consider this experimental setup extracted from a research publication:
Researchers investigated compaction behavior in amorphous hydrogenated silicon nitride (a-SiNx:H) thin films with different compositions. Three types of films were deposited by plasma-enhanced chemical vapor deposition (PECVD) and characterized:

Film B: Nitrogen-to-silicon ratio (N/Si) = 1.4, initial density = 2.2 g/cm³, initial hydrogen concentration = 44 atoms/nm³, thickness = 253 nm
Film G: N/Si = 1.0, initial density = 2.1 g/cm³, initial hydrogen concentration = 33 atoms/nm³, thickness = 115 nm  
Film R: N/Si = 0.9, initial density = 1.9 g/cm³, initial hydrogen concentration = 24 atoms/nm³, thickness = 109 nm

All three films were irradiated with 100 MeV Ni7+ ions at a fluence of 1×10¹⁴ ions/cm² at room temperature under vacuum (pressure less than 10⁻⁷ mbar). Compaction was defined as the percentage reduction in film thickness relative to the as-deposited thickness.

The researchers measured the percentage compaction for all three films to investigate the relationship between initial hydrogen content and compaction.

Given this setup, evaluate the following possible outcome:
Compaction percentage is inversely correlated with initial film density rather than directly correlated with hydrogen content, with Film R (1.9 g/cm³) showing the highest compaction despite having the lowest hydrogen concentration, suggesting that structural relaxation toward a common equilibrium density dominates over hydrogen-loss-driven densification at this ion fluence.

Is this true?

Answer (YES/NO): NO